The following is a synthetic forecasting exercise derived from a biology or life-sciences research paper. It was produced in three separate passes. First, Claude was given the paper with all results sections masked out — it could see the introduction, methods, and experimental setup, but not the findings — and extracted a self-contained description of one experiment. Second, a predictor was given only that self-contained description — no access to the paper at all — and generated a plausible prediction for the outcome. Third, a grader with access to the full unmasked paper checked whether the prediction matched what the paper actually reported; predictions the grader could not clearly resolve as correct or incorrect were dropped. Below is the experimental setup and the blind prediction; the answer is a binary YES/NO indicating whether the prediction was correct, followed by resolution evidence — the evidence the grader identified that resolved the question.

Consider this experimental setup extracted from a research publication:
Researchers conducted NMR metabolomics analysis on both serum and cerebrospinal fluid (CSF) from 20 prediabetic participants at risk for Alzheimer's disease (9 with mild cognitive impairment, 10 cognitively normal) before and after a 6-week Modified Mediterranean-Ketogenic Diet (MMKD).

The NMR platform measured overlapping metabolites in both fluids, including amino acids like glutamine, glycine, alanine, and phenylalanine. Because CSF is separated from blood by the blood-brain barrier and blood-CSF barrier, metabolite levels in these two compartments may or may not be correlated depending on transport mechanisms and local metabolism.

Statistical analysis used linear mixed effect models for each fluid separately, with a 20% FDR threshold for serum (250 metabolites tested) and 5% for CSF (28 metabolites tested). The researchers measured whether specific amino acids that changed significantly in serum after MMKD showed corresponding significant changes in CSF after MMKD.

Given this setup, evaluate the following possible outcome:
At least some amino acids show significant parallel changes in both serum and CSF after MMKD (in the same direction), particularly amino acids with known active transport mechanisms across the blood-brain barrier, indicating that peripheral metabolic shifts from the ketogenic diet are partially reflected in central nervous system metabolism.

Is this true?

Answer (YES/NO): YES